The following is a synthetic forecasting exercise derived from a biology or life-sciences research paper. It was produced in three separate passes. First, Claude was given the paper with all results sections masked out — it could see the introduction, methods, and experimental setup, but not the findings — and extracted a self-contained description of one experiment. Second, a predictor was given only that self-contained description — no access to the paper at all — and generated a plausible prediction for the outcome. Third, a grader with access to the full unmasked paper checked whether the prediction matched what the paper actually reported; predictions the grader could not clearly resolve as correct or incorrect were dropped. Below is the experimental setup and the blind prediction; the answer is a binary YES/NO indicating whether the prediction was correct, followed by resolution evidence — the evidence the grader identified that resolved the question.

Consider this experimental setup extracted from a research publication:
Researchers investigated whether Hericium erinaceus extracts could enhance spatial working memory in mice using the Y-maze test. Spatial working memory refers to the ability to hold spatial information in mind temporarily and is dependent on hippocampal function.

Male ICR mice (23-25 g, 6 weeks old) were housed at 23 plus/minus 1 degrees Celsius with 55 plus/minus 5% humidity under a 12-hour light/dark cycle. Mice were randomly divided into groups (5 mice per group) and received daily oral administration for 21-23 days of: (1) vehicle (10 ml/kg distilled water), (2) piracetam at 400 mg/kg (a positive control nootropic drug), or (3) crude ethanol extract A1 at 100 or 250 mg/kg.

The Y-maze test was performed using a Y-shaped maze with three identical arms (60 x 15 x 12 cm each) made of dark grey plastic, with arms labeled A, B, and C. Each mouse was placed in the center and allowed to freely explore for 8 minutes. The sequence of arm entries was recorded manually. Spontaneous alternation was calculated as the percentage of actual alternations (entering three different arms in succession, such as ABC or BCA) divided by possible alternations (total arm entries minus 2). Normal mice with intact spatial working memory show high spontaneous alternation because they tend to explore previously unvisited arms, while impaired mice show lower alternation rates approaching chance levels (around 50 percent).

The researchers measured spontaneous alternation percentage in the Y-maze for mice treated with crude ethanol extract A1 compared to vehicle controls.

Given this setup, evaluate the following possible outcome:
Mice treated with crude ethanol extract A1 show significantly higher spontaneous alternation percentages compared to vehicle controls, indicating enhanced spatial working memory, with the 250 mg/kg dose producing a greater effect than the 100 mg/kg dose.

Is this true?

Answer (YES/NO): NO